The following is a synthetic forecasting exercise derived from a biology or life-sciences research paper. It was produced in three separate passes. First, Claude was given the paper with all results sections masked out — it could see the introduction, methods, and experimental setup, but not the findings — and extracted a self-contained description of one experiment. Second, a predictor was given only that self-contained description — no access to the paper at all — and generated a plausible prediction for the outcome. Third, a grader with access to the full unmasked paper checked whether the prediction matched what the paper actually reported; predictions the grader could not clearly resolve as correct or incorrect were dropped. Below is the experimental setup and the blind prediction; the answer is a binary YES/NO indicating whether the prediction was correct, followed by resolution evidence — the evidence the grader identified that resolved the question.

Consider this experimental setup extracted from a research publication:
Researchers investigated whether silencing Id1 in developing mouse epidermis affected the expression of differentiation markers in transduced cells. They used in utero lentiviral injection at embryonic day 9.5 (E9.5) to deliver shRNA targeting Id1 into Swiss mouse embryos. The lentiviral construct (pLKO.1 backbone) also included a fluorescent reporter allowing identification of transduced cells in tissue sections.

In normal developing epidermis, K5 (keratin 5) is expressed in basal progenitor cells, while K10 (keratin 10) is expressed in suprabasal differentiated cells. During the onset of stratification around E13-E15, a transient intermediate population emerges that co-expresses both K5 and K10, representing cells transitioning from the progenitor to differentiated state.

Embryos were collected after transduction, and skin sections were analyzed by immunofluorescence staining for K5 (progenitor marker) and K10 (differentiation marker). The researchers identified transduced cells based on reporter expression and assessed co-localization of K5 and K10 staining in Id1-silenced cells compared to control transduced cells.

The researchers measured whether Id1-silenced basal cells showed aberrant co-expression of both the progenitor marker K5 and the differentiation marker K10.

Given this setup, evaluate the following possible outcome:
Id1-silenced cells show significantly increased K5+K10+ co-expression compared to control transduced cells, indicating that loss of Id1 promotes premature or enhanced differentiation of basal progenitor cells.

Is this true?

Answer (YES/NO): YES